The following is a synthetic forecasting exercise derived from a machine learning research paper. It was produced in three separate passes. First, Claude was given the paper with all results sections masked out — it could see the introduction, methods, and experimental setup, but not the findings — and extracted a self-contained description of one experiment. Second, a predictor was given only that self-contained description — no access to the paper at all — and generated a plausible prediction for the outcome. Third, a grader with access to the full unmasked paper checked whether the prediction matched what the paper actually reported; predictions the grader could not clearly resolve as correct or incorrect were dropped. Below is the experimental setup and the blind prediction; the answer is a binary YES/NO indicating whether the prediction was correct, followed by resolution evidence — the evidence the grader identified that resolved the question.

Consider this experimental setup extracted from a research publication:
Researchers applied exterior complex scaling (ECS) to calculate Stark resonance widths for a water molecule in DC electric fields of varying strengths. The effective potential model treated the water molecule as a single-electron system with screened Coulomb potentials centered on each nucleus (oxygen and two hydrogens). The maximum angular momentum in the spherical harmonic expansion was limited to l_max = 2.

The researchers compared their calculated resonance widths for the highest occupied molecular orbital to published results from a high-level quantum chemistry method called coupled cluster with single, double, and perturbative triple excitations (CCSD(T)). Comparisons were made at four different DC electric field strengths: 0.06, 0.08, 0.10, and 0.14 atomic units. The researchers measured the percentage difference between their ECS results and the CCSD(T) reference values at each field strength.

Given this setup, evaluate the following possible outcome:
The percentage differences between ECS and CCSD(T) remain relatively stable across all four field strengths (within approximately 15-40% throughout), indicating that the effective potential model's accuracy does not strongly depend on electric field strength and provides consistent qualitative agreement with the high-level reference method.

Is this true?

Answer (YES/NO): NO